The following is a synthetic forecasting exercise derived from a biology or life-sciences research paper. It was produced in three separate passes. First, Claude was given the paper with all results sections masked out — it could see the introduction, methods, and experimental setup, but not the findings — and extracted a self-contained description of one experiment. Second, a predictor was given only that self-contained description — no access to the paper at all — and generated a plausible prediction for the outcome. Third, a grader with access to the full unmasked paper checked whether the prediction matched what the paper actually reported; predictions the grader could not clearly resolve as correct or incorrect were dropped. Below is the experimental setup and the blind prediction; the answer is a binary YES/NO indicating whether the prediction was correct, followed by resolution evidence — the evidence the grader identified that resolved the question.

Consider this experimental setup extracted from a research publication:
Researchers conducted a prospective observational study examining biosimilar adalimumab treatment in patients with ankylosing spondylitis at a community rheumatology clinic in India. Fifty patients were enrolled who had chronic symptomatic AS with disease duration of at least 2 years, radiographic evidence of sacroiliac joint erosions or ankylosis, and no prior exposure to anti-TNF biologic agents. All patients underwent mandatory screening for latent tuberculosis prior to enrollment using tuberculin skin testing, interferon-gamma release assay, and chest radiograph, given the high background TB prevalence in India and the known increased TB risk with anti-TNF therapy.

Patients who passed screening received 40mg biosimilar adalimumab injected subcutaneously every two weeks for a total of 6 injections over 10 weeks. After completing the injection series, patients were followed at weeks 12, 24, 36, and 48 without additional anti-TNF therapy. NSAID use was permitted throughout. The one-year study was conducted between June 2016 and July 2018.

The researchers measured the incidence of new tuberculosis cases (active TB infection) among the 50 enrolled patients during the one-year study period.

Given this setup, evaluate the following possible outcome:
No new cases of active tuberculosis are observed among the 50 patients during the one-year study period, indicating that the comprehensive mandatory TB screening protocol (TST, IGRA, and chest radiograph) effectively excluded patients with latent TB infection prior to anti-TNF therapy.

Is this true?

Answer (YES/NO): YES